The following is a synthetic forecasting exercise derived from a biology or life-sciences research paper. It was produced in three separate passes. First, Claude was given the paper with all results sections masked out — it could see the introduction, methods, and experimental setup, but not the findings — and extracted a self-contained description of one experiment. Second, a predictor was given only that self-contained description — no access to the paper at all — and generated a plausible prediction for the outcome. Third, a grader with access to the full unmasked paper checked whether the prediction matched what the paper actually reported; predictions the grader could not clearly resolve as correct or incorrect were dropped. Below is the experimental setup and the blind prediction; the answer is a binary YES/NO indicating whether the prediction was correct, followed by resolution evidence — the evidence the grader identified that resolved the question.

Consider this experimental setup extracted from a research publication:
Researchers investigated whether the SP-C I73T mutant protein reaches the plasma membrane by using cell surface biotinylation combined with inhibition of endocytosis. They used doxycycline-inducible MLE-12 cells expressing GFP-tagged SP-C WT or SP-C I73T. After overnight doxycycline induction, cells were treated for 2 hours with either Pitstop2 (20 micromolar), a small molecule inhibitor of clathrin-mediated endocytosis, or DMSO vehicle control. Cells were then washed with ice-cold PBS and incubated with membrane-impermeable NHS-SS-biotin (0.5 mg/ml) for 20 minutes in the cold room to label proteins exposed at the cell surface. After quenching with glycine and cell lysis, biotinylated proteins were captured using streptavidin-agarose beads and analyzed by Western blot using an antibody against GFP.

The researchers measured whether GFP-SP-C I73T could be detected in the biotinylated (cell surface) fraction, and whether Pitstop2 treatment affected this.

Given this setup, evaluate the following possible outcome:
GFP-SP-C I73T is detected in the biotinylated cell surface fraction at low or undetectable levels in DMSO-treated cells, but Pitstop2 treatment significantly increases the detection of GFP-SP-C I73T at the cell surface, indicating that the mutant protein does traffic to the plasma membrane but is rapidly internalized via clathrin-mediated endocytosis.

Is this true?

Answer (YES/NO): NO